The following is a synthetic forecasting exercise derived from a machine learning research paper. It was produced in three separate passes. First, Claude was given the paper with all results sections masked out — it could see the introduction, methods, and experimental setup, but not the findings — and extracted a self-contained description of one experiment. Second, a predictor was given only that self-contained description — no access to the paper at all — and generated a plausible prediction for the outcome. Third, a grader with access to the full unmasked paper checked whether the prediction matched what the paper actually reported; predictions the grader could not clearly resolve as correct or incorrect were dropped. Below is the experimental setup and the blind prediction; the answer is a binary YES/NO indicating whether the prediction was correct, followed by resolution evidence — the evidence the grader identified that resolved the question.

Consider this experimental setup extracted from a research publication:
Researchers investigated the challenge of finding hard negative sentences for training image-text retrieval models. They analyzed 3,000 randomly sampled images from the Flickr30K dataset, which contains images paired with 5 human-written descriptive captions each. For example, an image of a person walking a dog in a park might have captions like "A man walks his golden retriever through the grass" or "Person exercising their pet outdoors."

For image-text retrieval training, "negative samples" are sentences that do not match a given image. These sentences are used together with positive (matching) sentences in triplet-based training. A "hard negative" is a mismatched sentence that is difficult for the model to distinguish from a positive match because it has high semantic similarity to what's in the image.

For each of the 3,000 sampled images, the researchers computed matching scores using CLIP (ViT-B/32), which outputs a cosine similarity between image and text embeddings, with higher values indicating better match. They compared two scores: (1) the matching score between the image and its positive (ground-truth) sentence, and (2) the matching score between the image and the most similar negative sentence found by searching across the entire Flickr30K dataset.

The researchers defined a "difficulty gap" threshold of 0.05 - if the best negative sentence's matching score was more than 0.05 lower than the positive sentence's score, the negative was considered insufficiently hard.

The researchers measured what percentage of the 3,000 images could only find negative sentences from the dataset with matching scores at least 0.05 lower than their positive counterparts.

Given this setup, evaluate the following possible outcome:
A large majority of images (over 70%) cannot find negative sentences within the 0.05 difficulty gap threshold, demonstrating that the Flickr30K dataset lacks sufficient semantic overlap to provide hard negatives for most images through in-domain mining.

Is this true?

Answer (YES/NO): NO